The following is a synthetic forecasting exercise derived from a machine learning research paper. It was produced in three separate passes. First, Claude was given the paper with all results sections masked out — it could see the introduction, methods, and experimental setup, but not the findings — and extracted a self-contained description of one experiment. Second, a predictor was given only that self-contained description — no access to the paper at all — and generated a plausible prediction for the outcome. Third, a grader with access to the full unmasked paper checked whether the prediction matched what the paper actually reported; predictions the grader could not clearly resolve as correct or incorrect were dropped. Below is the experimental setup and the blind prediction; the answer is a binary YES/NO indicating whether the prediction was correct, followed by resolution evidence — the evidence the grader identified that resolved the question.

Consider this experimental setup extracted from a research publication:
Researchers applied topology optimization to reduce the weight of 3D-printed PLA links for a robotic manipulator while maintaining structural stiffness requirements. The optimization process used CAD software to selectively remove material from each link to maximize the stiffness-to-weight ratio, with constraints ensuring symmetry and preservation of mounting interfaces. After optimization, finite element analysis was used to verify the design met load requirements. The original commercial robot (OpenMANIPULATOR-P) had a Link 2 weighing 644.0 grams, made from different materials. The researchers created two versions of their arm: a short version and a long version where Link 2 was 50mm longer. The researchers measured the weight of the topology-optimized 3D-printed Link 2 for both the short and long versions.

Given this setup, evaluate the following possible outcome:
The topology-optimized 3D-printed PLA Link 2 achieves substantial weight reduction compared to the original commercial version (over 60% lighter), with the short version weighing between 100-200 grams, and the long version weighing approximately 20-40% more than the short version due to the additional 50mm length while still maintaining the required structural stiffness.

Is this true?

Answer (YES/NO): NO